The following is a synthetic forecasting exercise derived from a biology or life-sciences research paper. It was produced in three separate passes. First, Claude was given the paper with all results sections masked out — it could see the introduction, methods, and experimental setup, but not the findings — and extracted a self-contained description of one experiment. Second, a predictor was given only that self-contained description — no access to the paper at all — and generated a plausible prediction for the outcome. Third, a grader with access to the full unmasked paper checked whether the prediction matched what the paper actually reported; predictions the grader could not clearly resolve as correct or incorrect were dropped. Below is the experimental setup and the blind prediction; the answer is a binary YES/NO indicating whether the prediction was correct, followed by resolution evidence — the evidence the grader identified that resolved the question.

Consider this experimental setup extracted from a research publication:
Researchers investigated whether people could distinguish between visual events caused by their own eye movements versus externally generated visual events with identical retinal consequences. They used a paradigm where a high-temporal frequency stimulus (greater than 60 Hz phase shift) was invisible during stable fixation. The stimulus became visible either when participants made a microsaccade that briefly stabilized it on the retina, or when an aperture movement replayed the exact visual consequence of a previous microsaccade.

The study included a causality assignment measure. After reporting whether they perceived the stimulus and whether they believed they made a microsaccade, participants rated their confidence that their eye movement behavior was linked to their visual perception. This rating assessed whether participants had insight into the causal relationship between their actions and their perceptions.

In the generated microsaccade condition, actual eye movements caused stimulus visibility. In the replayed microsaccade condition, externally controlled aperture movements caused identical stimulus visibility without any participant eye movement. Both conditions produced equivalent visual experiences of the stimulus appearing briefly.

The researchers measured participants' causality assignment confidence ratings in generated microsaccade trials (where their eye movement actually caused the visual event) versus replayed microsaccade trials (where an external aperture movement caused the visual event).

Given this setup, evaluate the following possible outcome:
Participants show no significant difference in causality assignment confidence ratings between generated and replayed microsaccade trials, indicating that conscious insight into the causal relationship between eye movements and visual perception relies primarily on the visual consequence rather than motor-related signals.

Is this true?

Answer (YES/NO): YES